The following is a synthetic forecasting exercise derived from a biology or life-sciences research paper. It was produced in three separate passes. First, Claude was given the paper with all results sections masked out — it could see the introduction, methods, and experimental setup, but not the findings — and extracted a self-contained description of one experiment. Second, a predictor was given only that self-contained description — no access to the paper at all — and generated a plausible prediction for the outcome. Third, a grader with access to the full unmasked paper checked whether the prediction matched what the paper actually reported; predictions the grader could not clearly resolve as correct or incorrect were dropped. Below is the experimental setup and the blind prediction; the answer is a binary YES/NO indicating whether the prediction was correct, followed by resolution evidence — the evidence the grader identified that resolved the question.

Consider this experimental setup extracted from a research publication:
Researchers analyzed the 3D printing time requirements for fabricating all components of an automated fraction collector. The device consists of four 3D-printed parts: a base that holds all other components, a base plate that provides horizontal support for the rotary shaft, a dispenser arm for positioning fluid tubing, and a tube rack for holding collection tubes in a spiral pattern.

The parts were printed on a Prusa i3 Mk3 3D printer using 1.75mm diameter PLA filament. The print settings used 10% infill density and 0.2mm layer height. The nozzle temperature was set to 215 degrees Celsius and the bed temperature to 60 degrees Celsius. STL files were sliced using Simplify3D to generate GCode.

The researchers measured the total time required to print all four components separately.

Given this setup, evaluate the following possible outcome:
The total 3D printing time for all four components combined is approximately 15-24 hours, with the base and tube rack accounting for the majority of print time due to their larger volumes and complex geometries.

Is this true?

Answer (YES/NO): NO